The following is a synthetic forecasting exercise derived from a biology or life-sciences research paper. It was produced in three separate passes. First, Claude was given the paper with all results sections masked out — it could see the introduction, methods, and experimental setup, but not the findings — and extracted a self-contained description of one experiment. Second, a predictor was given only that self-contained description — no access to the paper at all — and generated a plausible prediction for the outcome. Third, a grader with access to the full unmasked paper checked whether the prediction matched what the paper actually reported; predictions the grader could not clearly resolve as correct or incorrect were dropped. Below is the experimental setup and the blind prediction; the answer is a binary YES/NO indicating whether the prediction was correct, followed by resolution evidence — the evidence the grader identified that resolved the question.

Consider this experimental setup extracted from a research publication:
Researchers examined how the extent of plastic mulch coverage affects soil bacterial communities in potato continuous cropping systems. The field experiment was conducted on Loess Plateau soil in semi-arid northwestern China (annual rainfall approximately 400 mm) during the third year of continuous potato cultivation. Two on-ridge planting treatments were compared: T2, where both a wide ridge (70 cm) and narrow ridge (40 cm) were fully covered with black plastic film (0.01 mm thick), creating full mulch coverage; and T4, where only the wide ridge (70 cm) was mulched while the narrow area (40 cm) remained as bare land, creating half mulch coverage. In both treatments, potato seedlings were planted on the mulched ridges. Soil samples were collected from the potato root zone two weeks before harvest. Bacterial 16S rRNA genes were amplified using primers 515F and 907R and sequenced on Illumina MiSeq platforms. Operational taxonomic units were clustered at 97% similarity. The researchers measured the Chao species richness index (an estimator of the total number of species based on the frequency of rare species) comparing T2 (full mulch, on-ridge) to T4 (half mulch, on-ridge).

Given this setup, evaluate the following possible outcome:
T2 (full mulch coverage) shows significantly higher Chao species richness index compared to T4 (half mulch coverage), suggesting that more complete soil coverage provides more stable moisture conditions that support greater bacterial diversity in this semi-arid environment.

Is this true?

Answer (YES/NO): NO